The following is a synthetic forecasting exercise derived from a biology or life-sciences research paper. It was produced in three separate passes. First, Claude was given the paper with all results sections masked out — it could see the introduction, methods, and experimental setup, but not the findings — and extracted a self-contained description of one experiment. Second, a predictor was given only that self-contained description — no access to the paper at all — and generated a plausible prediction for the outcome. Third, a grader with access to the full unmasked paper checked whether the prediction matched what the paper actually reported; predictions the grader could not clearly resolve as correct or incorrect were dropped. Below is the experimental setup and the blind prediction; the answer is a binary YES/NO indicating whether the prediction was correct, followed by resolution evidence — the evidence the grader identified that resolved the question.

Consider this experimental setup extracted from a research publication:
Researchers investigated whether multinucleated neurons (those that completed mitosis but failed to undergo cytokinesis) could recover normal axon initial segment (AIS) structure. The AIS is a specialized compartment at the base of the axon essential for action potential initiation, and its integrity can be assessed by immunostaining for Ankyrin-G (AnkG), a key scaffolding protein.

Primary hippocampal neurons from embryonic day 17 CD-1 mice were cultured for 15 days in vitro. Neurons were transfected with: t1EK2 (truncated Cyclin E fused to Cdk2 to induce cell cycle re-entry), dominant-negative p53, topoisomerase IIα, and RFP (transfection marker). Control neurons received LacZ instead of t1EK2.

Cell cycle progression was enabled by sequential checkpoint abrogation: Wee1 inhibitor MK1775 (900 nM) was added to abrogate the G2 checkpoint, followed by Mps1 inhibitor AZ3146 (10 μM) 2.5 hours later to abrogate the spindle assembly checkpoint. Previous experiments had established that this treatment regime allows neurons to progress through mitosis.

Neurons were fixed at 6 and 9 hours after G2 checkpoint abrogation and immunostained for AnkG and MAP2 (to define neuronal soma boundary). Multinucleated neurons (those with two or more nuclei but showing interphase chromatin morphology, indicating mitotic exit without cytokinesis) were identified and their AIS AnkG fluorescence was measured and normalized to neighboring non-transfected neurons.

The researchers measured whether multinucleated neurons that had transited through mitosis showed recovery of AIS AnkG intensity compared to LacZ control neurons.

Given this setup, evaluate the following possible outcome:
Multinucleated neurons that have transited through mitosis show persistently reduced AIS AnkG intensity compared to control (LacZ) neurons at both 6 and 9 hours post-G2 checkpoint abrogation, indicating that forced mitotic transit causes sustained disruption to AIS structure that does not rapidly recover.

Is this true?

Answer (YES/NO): NO